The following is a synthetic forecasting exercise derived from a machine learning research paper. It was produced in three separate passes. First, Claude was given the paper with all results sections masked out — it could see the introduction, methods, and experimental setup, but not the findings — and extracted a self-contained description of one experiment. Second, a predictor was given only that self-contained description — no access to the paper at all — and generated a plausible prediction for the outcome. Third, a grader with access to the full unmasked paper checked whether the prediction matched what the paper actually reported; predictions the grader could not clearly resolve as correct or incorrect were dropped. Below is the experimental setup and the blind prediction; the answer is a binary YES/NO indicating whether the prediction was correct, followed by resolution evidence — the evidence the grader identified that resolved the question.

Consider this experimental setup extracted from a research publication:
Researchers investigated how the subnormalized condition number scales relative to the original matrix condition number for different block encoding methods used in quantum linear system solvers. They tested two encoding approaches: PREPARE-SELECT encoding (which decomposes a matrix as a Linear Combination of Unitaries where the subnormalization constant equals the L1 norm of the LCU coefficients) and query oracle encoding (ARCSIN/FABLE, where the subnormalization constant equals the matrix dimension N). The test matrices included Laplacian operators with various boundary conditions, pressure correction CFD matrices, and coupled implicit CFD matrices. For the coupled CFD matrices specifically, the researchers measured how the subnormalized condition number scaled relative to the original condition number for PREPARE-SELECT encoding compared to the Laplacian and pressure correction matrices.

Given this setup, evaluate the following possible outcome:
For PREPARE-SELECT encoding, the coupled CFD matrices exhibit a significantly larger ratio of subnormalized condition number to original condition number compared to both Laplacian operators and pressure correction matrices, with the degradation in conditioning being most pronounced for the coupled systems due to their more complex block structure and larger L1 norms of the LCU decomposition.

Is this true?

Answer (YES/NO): YES